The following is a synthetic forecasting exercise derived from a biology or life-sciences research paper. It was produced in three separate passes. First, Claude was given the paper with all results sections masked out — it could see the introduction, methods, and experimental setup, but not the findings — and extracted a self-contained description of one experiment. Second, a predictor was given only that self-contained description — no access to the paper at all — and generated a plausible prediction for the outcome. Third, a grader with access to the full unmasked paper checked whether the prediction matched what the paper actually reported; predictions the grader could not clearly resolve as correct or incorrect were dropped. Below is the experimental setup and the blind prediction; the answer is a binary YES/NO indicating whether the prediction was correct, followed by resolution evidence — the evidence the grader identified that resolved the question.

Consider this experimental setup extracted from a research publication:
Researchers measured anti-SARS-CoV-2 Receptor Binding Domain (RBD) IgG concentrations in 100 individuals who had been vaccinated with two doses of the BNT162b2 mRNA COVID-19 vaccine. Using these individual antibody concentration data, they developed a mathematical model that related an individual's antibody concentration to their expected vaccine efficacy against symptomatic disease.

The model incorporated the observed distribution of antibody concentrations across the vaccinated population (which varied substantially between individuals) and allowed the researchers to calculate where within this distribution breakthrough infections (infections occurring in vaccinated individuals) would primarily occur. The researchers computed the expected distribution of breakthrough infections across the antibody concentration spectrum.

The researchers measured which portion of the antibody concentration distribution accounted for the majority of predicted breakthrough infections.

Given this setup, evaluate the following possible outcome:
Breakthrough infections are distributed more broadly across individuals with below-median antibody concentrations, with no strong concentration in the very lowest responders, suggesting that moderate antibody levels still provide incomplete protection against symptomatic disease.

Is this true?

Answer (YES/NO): NO